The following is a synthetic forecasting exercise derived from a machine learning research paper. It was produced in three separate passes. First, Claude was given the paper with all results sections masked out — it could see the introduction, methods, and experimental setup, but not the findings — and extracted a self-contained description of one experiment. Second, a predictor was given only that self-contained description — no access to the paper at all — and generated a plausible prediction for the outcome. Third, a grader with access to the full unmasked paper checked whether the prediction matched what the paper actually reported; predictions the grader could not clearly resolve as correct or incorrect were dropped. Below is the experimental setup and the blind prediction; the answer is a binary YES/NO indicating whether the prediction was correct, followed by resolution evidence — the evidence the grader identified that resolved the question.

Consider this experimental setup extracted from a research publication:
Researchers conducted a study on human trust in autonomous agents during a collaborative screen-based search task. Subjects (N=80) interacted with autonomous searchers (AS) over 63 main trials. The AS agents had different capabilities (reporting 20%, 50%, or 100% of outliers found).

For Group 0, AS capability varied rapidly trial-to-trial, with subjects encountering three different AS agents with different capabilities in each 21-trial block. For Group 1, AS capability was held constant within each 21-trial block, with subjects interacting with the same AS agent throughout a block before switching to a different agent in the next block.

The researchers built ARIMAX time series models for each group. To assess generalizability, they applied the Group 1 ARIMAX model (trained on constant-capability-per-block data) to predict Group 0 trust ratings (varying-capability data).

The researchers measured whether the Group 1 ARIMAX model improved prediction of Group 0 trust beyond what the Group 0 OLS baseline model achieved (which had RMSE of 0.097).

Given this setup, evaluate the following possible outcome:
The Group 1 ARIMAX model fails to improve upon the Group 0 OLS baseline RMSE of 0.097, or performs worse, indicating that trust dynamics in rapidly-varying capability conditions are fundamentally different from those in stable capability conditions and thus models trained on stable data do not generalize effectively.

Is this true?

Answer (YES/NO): NO